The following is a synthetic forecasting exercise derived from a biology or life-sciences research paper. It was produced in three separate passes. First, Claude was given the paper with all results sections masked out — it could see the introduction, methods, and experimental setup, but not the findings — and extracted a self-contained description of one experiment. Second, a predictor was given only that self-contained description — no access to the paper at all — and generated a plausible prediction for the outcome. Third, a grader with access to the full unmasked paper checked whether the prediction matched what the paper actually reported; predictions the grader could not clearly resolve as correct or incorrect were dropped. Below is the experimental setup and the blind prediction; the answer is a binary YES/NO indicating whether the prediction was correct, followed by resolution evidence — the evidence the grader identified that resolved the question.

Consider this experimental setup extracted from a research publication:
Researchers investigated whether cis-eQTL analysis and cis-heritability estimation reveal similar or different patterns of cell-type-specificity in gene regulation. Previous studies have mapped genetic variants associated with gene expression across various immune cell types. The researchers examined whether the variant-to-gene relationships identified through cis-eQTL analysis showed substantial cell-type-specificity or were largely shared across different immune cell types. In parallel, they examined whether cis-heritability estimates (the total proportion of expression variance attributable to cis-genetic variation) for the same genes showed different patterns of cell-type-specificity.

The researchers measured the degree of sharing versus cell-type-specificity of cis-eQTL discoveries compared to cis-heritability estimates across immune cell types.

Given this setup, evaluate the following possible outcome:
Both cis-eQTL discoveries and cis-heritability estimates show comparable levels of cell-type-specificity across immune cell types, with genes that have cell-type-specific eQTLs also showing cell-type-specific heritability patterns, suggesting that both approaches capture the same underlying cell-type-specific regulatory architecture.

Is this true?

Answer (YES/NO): NO